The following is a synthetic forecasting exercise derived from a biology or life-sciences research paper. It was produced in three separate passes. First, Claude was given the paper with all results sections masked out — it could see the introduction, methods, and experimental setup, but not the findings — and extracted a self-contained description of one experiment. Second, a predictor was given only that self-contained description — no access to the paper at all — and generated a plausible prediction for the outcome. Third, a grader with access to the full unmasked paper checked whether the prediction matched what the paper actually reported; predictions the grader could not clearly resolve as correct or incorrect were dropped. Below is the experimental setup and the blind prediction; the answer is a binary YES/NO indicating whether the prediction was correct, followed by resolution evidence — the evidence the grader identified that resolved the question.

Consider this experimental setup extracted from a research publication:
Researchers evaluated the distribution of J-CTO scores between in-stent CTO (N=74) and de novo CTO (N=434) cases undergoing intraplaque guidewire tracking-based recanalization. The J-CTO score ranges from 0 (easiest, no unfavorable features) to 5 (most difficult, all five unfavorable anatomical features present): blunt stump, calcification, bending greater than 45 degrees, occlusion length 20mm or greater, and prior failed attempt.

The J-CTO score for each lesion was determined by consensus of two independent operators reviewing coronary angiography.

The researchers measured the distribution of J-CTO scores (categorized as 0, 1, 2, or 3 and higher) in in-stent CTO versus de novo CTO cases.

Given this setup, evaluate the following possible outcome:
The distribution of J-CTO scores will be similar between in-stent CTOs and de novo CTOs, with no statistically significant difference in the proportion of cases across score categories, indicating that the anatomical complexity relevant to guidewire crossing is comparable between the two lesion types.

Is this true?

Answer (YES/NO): NO